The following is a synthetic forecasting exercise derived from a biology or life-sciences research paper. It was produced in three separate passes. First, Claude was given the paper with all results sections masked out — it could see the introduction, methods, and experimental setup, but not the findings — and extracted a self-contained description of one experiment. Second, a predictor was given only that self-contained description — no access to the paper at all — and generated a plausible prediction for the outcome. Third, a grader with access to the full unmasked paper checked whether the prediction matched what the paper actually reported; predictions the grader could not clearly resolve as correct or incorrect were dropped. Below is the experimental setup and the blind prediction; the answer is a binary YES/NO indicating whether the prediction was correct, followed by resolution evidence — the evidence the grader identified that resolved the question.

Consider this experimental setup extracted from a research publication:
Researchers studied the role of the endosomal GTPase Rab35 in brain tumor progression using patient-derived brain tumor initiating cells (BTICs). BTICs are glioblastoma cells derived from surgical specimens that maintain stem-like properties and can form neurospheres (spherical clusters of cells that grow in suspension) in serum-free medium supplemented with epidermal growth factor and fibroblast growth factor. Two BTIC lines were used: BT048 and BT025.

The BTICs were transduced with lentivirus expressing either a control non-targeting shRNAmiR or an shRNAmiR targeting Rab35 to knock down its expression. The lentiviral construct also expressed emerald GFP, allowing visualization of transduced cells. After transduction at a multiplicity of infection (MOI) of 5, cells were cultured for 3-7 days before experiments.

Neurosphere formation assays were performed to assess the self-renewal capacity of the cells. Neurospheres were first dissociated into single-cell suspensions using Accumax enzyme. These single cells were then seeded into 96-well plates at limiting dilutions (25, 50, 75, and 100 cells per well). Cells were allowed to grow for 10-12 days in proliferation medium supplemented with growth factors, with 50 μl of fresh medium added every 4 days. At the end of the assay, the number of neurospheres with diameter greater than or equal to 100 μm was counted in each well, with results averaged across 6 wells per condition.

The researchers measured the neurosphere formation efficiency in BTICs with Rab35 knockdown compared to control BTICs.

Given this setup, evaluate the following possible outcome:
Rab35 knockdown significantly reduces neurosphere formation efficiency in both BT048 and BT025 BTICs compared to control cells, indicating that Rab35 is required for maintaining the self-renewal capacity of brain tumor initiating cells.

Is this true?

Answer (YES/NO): NO